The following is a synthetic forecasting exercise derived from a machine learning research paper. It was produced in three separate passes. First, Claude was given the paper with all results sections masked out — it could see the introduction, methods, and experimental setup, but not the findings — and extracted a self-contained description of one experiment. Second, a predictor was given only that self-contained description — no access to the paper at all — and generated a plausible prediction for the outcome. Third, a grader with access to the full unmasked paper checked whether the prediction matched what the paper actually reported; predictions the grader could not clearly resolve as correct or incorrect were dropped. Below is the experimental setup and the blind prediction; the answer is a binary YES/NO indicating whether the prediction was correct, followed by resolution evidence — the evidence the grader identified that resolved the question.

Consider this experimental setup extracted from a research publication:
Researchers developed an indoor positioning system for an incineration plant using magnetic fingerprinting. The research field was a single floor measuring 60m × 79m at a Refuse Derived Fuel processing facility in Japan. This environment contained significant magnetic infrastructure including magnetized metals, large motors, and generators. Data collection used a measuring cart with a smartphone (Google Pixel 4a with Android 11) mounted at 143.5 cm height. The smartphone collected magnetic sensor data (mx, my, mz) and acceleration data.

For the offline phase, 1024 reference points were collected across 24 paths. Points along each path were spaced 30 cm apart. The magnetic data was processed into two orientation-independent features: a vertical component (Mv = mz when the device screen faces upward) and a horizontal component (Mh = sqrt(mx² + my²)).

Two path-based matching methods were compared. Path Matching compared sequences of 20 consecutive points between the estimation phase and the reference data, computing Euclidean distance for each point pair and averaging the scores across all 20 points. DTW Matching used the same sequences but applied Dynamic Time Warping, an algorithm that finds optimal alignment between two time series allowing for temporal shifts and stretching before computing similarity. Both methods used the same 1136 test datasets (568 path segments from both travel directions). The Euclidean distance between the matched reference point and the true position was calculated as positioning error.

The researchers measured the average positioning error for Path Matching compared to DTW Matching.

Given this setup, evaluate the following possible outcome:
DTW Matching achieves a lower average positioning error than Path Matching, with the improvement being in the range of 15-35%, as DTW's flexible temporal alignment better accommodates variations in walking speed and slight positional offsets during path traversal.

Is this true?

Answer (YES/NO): NO